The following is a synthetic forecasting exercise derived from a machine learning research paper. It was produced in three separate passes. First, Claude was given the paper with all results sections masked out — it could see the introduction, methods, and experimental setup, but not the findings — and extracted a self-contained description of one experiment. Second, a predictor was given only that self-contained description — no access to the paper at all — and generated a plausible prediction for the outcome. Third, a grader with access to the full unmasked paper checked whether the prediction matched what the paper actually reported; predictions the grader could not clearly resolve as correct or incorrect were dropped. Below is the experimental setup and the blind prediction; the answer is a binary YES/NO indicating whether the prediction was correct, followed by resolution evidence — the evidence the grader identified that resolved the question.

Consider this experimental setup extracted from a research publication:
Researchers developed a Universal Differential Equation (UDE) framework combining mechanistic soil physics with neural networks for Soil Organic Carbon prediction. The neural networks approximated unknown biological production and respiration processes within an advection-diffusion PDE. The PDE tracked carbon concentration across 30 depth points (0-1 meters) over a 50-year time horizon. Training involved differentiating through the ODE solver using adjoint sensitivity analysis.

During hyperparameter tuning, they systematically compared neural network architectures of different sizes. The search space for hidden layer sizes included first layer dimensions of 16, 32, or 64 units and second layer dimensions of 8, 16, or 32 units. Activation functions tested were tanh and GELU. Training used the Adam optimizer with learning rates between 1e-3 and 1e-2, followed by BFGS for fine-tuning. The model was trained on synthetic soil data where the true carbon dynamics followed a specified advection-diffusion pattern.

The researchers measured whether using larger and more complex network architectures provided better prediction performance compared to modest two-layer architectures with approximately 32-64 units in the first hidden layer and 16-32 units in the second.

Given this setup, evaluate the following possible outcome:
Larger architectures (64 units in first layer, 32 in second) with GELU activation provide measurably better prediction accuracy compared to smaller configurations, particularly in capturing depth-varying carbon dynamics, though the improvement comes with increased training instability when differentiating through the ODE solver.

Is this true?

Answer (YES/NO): NO